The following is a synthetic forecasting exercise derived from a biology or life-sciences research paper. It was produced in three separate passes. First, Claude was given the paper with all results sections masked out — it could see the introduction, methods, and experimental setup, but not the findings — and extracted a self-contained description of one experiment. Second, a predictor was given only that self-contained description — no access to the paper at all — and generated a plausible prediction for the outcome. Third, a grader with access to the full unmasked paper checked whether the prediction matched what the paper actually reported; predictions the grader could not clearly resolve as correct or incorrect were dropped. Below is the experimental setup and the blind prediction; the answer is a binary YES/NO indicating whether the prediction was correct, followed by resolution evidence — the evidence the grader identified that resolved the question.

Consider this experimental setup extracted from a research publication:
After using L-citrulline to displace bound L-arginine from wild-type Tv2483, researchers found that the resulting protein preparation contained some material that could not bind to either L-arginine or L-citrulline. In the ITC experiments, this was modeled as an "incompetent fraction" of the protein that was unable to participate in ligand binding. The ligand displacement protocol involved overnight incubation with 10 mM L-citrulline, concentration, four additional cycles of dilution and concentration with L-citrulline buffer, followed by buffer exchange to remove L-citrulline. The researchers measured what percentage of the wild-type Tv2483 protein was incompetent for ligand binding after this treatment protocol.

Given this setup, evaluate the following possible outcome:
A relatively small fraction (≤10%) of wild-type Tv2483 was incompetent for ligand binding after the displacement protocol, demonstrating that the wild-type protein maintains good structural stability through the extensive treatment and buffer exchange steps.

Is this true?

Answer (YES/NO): NO